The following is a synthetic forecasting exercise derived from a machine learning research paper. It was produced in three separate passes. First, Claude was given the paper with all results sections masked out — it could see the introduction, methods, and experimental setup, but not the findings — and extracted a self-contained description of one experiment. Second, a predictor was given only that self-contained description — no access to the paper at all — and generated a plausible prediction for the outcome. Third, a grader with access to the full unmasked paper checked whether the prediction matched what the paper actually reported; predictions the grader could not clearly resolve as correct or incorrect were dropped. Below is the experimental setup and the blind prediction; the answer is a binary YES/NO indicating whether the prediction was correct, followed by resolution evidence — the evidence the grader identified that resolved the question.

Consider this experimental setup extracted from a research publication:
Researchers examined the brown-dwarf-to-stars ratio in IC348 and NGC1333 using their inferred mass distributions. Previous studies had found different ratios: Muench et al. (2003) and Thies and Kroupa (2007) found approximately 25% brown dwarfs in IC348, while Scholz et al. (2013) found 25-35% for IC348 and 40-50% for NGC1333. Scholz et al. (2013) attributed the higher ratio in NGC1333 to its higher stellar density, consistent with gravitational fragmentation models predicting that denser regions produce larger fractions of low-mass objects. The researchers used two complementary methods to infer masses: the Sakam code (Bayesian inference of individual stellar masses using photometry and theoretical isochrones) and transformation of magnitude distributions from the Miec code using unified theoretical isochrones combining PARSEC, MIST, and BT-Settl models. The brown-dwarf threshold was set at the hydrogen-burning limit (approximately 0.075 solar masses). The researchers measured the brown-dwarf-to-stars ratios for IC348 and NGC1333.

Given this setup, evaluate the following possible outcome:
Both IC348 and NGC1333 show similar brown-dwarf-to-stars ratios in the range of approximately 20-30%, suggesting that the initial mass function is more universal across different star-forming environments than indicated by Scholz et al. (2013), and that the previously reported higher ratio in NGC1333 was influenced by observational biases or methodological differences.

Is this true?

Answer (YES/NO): NO